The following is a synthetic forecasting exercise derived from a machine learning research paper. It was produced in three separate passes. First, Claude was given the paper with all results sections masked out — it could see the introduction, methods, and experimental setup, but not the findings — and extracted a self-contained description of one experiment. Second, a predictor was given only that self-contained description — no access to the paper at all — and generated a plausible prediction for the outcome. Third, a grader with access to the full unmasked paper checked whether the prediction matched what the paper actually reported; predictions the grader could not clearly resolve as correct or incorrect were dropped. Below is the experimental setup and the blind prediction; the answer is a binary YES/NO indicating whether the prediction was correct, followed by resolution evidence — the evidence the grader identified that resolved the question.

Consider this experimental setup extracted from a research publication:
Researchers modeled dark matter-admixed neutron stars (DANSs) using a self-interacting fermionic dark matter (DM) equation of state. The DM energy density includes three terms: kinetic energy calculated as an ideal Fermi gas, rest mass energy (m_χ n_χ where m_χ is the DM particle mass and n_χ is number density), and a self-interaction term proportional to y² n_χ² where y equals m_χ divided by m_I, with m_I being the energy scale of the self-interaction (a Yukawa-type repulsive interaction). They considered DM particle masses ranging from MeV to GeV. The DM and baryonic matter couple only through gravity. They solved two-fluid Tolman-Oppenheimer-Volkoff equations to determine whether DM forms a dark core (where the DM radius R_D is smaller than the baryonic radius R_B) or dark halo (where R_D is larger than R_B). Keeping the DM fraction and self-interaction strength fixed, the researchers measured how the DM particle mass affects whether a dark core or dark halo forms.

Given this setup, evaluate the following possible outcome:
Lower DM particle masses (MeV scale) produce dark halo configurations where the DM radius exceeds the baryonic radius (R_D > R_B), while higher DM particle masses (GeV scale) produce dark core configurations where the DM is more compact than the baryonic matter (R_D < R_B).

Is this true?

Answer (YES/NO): YES